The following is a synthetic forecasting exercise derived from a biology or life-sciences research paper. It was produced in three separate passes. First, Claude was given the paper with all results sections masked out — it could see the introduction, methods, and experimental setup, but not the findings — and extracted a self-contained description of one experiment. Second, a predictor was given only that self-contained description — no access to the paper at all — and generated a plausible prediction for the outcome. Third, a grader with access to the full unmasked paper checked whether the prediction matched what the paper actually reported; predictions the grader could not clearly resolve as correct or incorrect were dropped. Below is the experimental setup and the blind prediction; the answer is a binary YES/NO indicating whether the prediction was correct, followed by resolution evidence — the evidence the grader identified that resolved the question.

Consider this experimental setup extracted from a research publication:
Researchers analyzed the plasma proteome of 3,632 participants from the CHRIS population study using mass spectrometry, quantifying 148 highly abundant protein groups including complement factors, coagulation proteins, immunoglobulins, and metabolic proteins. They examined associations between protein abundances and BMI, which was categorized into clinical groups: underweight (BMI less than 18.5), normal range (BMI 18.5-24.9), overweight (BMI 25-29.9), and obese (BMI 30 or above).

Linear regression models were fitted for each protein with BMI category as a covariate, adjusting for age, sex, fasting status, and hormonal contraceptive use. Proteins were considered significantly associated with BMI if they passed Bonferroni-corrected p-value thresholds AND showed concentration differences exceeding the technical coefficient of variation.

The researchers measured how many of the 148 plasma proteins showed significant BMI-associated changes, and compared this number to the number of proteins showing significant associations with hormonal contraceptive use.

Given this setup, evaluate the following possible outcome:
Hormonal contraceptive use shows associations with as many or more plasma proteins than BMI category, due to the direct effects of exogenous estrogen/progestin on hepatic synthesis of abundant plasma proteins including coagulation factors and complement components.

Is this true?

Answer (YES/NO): YES